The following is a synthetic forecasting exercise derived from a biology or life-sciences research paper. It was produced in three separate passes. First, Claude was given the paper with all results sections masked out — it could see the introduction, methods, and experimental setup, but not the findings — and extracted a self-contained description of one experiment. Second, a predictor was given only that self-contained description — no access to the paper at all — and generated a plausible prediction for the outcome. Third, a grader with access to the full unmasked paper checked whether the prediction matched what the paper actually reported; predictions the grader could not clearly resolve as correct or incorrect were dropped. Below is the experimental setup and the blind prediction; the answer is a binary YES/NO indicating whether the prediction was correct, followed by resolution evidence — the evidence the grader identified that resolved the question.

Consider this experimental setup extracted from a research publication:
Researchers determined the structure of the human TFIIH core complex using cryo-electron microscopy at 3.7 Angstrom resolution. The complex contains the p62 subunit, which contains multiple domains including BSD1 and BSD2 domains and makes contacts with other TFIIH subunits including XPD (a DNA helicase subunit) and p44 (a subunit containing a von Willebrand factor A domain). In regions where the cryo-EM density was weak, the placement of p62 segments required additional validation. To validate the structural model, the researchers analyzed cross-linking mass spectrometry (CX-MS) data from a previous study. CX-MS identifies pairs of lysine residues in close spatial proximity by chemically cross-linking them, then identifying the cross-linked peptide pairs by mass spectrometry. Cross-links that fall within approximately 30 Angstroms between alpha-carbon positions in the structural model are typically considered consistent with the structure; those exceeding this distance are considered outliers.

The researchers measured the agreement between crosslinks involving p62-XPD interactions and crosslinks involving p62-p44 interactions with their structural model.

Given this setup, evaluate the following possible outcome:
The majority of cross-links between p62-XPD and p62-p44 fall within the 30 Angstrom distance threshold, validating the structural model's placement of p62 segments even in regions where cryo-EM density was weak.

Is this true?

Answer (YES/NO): NO